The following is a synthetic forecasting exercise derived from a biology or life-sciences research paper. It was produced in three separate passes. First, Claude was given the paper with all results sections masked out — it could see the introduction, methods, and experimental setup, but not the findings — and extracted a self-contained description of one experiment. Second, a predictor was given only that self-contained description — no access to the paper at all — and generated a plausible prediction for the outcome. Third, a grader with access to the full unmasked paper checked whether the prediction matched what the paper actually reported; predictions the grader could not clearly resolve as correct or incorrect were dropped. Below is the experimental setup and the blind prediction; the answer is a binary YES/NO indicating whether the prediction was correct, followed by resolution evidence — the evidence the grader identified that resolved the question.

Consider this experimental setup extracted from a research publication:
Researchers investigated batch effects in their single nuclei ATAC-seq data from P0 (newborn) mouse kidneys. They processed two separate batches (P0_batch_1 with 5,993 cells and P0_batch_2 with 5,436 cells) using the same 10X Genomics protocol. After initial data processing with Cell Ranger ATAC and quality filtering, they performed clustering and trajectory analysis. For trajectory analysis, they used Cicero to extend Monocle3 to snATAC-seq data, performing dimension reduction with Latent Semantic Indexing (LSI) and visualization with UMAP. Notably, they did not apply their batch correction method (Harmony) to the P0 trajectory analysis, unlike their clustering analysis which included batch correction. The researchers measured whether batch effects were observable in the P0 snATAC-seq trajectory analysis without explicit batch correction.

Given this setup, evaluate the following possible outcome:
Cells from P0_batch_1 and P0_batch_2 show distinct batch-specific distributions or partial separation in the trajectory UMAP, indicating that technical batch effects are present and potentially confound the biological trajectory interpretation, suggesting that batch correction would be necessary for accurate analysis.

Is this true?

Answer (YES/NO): NO